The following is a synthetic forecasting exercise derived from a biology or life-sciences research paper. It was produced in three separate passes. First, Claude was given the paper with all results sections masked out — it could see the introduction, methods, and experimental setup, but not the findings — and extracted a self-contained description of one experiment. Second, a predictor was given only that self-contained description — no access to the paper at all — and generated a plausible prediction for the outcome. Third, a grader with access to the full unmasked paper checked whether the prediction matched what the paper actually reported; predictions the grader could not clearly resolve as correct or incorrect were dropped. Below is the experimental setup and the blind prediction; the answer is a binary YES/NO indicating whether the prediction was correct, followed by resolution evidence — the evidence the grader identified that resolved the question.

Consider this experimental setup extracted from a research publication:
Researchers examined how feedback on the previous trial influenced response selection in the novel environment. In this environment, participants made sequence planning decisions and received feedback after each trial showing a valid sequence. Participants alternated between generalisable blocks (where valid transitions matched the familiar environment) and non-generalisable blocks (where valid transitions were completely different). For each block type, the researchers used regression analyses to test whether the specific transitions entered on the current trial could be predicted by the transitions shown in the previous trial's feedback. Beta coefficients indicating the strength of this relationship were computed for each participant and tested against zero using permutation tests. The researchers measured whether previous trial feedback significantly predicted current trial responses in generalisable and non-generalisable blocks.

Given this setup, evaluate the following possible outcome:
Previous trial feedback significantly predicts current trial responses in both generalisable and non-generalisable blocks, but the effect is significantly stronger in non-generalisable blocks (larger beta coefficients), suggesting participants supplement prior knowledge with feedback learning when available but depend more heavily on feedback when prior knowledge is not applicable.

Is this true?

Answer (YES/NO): NO